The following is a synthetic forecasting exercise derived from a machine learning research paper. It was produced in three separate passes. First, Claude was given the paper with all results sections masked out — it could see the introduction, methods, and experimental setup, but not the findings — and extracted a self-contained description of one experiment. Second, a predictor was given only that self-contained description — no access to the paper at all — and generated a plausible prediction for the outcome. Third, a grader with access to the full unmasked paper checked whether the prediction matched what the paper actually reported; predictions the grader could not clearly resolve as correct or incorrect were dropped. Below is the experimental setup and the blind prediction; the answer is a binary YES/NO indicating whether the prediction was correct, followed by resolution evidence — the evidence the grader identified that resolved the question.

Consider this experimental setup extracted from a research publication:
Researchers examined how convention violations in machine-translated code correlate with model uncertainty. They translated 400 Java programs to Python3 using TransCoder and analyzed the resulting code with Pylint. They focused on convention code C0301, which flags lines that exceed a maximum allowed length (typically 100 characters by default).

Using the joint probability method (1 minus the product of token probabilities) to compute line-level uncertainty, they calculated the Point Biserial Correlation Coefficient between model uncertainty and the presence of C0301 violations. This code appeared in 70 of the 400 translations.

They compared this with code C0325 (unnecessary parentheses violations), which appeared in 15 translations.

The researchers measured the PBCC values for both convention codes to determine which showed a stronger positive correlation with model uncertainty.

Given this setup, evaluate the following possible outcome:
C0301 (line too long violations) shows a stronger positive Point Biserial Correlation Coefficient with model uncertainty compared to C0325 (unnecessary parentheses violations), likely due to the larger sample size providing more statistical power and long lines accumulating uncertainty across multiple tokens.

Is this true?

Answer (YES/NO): YES